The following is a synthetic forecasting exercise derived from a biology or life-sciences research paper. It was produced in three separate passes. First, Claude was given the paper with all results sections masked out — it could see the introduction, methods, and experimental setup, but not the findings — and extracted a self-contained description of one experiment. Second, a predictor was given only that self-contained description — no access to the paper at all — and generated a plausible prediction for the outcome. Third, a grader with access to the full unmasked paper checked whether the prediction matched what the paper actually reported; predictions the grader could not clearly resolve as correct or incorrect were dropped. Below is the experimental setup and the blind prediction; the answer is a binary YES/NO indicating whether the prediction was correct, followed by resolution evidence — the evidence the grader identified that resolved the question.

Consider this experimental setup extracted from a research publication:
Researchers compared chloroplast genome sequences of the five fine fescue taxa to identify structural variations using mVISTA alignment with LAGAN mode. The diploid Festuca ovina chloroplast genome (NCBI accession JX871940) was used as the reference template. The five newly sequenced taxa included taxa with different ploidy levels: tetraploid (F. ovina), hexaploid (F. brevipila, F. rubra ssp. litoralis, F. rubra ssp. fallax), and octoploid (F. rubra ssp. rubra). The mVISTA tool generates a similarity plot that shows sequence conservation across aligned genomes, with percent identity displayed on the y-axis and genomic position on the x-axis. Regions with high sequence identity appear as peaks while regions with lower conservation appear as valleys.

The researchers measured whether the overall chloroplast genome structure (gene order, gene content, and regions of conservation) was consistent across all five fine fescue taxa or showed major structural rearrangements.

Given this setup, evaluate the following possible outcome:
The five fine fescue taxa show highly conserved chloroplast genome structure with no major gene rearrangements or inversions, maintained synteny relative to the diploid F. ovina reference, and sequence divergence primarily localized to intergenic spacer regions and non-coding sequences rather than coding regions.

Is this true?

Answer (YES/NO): YES